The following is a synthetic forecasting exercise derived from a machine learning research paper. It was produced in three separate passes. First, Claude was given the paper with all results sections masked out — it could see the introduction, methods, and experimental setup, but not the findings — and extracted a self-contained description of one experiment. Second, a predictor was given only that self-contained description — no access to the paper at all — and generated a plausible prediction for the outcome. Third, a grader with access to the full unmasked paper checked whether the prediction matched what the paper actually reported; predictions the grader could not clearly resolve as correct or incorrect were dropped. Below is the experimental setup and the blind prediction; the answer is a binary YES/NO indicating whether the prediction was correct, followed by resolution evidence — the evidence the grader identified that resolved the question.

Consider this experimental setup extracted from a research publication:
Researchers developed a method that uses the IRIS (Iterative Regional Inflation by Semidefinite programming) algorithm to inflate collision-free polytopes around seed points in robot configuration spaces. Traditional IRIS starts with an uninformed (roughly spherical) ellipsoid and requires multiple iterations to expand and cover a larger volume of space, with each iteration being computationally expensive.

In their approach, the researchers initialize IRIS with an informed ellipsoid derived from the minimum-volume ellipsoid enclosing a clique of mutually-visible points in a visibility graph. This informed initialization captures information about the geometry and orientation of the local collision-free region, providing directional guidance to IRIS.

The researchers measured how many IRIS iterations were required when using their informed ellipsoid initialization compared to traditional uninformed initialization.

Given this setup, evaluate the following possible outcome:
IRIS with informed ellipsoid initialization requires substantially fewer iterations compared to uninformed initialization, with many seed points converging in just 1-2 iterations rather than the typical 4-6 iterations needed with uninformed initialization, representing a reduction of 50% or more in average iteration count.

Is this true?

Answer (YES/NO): YES